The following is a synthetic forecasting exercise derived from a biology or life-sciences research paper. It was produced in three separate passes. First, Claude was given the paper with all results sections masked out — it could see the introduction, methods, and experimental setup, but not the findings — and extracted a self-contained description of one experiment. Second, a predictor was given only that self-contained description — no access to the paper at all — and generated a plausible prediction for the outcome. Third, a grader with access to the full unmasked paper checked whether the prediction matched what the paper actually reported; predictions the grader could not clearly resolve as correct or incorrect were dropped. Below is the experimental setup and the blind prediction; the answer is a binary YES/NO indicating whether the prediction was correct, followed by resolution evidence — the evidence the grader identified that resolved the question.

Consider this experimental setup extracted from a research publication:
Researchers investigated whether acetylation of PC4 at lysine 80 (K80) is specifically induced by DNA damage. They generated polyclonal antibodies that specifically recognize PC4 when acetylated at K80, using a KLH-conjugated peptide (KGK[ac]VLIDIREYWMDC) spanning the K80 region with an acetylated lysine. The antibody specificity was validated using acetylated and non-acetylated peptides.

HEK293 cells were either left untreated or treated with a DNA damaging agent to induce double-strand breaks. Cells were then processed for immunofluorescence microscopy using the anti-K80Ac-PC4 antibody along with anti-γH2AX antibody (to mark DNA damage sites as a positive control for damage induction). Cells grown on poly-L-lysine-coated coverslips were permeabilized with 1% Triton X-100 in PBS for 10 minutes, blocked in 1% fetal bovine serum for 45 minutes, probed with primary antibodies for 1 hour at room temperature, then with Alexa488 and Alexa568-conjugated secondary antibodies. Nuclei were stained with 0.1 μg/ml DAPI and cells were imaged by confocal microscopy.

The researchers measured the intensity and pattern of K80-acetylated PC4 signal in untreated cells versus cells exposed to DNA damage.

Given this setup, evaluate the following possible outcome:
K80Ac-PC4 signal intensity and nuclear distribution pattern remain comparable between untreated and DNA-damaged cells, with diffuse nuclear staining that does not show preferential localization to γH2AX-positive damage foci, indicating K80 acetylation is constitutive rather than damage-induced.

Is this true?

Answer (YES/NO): NO